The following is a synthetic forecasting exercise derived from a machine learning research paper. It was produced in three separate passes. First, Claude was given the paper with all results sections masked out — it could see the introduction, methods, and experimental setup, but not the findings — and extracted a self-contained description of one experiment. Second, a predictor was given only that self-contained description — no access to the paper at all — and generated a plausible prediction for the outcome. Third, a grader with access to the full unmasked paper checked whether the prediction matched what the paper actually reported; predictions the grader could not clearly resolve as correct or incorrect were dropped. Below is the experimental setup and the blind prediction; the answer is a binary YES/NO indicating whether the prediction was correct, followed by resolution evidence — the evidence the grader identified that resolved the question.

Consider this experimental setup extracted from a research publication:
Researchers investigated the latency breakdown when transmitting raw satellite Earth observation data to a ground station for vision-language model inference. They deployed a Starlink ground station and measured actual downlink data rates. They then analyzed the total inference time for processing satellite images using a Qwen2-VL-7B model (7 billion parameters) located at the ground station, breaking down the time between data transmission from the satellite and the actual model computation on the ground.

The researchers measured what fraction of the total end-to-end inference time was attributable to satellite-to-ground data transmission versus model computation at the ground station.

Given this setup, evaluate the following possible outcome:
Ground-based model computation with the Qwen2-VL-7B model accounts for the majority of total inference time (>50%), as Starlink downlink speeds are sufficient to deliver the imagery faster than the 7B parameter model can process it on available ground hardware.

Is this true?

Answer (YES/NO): NO